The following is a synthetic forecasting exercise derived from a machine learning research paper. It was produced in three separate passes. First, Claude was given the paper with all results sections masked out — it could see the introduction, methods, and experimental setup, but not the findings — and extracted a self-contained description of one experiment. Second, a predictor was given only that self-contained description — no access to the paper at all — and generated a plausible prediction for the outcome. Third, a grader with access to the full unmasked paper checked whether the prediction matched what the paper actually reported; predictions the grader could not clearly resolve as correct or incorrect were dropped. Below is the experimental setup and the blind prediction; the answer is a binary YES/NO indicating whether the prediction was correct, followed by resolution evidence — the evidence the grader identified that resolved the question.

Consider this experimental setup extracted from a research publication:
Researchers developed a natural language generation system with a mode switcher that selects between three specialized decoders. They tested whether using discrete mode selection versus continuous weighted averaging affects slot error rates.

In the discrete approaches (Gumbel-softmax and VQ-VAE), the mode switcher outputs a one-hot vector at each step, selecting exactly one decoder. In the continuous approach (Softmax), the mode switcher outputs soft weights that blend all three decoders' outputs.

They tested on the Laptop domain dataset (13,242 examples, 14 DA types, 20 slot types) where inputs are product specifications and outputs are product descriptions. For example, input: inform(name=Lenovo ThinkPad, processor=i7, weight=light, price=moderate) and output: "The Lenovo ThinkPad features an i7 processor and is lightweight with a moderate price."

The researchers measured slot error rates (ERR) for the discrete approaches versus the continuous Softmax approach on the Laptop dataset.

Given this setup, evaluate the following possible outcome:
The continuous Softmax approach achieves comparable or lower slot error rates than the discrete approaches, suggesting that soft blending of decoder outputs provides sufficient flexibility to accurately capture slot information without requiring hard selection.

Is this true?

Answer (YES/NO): YES